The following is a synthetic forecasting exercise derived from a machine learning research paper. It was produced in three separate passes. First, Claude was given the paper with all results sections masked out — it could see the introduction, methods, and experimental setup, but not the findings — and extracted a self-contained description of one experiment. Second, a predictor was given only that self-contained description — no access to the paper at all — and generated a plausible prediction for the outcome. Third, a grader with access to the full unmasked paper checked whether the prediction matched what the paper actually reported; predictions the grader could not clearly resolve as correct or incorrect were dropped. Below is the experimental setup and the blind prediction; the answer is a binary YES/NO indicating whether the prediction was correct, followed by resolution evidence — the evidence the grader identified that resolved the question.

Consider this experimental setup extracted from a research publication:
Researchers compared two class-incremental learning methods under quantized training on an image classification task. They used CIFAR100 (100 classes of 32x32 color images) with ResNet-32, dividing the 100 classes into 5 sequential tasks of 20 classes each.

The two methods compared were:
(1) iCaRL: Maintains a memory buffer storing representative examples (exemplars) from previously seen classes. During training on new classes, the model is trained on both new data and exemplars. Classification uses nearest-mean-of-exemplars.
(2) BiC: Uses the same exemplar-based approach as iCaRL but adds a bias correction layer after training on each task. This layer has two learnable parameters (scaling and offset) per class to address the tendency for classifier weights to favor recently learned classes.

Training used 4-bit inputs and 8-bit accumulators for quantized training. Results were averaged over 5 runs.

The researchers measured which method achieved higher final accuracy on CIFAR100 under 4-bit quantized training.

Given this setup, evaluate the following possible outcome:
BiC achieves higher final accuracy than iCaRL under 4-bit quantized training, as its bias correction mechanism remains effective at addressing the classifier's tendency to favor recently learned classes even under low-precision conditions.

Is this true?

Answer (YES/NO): YES